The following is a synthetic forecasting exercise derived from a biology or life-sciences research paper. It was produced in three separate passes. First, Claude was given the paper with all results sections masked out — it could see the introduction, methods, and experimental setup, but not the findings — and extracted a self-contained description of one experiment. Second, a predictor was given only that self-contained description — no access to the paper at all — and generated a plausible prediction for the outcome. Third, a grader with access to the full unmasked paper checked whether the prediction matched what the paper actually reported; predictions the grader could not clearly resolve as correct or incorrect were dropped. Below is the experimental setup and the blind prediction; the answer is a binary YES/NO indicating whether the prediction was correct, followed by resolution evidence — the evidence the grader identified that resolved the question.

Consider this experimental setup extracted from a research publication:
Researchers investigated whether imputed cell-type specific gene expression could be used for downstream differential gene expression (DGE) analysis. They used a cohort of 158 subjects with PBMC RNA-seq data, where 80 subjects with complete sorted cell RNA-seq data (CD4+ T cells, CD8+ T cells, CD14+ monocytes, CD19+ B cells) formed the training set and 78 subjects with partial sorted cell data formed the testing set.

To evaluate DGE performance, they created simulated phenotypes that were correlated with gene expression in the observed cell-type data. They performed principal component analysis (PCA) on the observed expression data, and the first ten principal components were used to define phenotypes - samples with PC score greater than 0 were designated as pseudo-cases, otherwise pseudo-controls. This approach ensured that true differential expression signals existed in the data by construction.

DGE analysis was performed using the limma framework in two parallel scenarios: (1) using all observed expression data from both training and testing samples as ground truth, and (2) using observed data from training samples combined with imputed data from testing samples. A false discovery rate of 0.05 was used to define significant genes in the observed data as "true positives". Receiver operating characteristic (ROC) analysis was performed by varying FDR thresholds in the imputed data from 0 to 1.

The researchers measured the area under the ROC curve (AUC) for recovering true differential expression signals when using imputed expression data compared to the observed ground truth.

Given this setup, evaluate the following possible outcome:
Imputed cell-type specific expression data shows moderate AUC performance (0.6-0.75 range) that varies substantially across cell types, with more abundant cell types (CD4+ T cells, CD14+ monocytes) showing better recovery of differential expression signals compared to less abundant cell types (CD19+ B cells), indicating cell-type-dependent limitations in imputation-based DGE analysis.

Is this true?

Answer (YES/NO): NO